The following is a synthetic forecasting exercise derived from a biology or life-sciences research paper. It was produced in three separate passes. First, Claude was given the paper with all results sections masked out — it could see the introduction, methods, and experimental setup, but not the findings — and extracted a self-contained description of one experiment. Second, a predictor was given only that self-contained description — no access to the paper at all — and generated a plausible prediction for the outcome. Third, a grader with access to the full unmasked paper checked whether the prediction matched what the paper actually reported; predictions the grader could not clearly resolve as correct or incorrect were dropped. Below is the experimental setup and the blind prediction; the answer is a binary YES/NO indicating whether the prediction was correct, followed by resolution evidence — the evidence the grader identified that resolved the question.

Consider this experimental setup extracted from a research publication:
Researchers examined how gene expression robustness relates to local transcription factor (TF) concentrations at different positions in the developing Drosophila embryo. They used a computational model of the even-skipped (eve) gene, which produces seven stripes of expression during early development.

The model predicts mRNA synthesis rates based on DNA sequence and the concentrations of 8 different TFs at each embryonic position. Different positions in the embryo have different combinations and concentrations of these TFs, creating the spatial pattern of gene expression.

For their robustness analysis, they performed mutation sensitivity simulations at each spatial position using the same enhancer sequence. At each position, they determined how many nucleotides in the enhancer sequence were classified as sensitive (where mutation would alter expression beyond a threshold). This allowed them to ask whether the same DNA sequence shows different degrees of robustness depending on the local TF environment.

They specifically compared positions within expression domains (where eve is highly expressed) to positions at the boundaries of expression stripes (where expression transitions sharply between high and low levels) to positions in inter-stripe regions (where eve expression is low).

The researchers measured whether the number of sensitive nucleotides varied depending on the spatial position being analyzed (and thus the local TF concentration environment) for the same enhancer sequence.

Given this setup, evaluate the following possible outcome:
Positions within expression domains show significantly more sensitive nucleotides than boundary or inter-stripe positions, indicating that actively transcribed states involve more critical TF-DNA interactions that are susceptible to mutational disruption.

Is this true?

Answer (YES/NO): NO